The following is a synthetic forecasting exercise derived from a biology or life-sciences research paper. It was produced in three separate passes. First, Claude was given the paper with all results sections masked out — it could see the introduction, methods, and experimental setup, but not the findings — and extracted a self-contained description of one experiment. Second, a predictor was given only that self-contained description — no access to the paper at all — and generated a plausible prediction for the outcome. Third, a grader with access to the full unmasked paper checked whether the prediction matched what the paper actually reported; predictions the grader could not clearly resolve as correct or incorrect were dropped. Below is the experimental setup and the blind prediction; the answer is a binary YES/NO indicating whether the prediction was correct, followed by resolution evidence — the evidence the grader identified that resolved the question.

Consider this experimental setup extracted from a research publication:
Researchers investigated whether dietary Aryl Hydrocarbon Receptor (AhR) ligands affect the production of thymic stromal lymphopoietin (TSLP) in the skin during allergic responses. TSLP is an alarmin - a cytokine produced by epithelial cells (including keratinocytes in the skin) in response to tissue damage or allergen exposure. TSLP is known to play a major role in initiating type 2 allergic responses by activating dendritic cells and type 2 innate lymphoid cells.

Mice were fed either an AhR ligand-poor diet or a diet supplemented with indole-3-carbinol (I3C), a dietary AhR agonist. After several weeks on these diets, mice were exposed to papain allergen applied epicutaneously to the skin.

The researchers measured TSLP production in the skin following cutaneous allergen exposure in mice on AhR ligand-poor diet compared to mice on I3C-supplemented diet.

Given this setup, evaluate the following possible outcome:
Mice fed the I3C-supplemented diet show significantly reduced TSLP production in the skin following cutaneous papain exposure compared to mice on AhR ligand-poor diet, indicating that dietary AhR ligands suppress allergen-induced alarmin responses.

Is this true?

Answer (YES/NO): NO